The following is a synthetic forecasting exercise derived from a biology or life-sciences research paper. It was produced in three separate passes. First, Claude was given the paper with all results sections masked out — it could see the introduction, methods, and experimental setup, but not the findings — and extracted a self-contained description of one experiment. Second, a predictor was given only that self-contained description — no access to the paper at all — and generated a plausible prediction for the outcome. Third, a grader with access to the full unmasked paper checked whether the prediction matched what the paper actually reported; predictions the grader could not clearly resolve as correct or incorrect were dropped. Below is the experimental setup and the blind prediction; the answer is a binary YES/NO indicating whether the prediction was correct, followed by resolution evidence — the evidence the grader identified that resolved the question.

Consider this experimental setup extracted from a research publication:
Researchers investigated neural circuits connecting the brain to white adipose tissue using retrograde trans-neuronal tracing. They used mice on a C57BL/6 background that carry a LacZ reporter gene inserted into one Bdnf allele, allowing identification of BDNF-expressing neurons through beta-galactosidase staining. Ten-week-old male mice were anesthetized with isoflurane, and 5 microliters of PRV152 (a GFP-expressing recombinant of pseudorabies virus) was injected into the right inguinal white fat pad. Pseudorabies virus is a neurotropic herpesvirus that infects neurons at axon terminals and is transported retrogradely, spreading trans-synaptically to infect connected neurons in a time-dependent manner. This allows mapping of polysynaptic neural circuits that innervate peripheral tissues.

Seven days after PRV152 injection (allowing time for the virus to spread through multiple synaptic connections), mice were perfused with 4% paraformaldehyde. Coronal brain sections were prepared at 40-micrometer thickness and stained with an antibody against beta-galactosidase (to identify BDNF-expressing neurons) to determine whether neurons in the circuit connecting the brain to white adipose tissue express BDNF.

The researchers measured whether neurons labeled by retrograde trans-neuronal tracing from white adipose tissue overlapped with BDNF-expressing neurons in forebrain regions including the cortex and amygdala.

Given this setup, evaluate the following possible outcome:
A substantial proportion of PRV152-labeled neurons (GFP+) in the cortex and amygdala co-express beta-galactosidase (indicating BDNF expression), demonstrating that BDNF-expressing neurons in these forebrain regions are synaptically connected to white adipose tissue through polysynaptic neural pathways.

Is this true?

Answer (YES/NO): YES